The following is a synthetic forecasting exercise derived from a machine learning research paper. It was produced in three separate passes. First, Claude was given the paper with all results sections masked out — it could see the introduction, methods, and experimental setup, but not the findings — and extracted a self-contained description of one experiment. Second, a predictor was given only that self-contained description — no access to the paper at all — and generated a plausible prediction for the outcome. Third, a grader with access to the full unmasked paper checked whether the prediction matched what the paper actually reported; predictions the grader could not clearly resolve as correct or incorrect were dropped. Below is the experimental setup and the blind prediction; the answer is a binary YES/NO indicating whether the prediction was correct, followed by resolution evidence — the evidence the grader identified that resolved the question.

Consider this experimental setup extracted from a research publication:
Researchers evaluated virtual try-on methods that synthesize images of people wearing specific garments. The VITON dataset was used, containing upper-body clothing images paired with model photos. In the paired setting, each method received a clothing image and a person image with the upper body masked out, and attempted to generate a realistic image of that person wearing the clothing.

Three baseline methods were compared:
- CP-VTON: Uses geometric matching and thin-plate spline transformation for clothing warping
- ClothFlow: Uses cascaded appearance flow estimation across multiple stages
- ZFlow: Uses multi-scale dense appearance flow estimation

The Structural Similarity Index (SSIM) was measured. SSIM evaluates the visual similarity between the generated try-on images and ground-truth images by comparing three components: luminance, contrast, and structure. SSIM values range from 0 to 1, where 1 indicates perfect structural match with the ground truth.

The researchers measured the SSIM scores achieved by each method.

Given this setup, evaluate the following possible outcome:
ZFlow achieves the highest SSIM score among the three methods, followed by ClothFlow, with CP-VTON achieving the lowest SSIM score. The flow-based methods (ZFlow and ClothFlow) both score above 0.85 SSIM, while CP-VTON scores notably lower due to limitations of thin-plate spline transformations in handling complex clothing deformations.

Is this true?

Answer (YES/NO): NO